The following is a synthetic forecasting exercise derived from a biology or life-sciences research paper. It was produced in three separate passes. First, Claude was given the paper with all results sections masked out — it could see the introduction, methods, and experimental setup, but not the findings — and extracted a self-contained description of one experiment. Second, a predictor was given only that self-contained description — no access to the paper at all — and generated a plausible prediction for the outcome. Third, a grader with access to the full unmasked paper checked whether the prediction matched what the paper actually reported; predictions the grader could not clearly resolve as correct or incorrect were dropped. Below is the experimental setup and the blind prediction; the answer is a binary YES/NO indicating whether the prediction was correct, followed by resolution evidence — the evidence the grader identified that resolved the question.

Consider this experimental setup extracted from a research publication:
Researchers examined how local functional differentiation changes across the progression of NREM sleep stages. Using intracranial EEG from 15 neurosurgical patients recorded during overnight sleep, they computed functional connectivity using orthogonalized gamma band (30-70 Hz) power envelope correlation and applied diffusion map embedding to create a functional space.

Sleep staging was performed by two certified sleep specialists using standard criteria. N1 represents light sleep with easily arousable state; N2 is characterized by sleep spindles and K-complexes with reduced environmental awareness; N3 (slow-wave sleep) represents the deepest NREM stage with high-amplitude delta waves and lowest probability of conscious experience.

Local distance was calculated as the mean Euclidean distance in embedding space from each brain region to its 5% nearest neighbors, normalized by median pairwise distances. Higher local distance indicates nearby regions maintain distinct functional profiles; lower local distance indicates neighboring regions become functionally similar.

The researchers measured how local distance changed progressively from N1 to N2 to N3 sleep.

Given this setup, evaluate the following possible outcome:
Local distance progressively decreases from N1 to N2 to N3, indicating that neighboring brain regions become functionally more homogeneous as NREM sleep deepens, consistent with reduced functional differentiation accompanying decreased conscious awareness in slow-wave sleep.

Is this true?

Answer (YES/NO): YES